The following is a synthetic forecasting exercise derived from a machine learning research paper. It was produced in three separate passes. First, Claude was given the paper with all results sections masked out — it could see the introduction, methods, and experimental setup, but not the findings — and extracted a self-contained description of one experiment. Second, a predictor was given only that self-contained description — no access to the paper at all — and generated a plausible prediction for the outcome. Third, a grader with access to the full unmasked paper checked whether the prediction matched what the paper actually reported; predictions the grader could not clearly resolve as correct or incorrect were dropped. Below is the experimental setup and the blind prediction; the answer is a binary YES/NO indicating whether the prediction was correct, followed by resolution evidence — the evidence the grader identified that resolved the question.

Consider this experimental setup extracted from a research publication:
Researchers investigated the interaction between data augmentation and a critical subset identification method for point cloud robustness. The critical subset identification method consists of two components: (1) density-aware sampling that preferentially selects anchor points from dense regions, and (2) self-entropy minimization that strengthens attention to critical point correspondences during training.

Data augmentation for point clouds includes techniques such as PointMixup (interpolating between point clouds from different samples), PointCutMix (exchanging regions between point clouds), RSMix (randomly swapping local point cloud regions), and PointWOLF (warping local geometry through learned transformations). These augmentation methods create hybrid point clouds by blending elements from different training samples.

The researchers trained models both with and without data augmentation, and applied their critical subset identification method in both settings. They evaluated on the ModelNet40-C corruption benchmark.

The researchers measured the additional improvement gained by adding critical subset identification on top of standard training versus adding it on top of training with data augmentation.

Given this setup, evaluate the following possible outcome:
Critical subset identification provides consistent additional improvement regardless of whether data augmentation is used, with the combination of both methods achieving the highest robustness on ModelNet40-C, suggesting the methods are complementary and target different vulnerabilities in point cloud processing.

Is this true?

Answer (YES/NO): NO